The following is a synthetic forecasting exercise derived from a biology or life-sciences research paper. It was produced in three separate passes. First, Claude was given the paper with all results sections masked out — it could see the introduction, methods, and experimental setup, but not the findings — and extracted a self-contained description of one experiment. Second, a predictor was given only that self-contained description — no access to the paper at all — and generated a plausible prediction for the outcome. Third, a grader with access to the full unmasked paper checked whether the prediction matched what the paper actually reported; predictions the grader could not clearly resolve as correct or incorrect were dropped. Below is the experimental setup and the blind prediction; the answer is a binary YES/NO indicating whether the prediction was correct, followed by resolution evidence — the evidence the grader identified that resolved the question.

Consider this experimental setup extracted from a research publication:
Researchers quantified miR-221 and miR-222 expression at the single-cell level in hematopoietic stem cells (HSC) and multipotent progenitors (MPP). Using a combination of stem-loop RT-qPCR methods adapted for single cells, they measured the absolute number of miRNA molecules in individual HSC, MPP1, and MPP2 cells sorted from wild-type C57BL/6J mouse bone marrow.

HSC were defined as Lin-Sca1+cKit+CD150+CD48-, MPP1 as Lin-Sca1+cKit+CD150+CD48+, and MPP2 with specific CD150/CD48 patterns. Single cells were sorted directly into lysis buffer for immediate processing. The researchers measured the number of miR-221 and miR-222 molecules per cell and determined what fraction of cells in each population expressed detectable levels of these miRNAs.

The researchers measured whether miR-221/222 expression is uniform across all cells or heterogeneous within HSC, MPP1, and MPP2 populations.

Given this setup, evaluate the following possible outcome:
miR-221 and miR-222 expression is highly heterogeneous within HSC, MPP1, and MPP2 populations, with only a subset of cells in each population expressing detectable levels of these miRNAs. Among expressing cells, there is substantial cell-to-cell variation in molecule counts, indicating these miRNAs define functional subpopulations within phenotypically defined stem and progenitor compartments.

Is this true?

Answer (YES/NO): NO